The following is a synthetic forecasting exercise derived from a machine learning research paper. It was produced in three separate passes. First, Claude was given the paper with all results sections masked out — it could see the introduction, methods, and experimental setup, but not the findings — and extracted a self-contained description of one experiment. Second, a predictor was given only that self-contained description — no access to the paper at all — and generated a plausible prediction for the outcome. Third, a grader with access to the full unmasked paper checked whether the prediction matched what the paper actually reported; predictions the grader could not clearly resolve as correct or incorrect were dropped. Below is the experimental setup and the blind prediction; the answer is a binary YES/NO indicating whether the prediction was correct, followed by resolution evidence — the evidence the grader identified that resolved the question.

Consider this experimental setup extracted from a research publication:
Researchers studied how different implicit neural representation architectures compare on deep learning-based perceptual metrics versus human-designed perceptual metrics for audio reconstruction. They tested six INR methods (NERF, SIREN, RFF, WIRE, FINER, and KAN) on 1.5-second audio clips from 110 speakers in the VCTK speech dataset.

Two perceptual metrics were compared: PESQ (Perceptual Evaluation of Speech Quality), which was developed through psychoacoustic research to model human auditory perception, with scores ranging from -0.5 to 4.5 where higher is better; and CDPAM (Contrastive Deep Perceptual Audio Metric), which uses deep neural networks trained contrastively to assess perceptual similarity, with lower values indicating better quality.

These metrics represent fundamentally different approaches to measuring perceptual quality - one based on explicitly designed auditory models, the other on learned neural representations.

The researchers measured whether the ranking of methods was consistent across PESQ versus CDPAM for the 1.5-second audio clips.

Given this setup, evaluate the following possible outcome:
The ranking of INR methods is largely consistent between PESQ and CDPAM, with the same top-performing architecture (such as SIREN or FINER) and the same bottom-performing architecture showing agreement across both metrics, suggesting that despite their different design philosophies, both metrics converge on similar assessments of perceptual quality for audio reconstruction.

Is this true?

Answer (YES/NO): NO